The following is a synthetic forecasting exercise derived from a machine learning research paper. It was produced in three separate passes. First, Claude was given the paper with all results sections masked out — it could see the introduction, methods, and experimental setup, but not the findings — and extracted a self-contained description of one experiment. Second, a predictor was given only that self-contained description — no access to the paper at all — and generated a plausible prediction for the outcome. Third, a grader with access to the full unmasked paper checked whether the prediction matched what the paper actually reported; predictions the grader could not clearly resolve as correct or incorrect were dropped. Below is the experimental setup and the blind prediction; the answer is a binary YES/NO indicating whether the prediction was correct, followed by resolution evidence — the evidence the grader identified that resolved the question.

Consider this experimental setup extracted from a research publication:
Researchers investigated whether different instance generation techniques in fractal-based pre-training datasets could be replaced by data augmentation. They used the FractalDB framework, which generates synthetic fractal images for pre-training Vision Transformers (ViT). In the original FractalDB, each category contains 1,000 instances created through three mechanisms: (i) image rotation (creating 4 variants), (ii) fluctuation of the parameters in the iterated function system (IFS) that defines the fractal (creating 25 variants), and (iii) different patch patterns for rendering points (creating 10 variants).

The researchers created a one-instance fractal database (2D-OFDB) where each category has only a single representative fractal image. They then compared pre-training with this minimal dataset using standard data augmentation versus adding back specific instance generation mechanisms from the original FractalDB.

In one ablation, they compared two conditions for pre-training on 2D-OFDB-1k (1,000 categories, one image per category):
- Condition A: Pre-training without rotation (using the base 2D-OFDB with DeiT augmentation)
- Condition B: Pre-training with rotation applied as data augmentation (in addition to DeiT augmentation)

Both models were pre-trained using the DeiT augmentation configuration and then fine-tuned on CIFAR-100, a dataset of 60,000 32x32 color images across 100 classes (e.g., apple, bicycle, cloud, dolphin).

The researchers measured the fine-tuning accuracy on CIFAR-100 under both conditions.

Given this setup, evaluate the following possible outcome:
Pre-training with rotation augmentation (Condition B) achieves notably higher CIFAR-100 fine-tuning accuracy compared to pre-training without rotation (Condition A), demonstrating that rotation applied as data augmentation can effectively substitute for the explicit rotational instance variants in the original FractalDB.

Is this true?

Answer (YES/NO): NO